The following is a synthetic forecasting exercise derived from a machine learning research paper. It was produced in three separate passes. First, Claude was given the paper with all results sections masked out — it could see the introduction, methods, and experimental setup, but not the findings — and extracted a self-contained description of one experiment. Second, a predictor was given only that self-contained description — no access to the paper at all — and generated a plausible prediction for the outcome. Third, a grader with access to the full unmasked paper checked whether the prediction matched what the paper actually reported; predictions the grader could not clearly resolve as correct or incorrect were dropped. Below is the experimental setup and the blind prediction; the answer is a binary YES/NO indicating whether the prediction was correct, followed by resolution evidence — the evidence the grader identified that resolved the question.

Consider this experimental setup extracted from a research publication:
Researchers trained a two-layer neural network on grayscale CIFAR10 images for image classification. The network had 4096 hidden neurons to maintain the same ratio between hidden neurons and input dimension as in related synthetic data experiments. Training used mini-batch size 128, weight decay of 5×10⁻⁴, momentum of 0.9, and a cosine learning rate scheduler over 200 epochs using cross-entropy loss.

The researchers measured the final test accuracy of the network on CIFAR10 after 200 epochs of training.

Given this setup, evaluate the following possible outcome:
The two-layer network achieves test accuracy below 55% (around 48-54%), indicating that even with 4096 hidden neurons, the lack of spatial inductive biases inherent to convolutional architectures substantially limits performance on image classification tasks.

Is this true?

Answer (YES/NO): YES